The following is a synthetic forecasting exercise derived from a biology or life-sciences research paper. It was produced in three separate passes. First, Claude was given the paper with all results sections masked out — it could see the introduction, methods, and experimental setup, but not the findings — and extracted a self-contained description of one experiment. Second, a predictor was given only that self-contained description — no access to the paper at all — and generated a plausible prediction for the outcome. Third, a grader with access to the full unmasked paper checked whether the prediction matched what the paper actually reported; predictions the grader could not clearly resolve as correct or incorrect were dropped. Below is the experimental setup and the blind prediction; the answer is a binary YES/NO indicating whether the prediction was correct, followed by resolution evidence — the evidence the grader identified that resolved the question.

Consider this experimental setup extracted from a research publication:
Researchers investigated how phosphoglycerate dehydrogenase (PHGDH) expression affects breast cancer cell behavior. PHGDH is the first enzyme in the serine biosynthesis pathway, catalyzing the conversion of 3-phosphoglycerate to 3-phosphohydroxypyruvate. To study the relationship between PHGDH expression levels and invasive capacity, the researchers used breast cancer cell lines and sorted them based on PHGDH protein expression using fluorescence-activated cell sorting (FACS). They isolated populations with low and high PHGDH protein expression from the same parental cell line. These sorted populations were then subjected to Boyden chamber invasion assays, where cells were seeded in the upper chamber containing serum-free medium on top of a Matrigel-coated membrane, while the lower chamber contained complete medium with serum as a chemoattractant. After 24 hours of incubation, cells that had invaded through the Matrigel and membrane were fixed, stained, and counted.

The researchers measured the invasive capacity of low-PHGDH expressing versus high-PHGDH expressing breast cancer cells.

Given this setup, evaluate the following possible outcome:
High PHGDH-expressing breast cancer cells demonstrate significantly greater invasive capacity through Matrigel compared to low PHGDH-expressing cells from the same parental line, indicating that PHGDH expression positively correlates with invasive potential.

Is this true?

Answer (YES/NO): NO